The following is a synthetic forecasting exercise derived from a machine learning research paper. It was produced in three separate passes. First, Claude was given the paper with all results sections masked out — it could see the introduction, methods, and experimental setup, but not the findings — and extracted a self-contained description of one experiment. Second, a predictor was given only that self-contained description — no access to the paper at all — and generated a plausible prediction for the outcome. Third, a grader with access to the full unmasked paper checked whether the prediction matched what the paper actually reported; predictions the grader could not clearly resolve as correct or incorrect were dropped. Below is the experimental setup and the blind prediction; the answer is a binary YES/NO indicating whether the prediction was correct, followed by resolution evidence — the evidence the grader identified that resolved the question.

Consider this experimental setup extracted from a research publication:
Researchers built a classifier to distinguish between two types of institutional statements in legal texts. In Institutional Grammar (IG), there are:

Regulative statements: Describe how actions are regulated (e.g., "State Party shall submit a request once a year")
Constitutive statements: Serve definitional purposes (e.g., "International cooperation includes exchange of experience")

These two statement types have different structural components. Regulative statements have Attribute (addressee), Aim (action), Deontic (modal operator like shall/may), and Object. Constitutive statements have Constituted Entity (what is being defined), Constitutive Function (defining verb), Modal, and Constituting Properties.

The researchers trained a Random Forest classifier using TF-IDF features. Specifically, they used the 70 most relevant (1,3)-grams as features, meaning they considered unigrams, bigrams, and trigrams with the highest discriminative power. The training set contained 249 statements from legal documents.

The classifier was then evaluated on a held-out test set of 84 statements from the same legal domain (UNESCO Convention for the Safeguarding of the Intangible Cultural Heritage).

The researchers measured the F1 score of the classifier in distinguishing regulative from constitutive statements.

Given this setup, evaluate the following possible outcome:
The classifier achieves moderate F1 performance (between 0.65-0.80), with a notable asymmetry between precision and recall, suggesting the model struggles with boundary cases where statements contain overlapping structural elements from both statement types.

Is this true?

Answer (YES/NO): NO